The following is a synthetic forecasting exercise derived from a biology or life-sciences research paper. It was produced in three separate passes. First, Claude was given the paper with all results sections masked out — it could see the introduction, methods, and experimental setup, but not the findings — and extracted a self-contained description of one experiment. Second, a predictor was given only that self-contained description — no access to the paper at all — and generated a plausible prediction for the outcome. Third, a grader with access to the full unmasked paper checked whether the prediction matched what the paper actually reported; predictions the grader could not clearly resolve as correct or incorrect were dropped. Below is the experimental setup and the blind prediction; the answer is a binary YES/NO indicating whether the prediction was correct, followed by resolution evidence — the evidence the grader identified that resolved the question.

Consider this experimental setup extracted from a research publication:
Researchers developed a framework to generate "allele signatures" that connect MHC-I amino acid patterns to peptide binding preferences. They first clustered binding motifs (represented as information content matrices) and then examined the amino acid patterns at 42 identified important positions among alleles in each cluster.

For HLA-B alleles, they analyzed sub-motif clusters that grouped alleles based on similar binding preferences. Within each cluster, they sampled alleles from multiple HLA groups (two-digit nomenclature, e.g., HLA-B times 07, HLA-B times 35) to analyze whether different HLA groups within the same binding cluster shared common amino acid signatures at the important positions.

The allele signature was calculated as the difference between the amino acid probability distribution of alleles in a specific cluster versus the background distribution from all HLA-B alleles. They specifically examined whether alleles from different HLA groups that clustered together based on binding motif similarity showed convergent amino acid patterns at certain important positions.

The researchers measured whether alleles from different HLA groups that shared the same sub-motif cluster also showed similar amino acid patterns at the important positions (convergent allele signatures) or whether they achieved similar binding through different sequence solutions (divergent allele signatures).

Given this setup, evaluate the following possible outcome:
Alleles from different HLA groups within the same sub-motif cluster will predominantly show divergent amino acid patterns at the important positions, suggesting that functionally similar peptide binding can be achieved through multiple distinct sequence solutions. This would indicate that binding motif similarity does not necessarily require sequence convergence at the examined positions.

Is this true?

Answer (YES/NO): NO